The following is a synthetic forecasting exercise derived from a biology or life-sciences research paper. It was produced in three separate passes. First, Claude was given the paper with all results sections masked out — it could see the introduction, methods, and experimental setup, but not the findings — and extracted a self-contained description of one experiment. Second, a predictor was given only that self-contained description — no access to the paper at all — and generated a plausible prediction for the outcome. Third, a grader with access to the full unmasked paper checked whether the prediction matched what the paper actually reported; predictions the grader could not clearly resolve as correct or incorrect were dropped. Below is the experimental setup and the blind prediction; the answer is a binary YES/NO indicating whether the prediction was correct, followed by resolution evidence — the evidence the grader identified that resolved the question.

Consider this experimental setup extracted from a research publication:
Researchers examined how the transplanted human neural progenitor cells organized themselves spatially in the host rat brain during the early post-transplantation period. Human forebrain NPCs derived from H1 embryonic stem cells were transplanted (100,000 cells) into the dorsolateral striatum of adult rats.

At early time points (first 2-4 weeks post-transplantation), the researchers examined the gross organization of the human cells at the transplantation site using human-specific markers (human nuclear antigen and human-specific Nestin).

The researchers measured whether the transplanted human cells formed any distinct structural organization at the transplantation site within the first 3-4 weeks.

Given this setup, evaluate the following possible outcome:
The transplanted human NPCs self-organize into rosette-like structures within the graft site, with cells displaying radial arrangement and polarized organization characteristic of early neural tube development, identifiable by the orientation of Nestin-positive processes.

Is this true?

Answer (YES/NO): YES